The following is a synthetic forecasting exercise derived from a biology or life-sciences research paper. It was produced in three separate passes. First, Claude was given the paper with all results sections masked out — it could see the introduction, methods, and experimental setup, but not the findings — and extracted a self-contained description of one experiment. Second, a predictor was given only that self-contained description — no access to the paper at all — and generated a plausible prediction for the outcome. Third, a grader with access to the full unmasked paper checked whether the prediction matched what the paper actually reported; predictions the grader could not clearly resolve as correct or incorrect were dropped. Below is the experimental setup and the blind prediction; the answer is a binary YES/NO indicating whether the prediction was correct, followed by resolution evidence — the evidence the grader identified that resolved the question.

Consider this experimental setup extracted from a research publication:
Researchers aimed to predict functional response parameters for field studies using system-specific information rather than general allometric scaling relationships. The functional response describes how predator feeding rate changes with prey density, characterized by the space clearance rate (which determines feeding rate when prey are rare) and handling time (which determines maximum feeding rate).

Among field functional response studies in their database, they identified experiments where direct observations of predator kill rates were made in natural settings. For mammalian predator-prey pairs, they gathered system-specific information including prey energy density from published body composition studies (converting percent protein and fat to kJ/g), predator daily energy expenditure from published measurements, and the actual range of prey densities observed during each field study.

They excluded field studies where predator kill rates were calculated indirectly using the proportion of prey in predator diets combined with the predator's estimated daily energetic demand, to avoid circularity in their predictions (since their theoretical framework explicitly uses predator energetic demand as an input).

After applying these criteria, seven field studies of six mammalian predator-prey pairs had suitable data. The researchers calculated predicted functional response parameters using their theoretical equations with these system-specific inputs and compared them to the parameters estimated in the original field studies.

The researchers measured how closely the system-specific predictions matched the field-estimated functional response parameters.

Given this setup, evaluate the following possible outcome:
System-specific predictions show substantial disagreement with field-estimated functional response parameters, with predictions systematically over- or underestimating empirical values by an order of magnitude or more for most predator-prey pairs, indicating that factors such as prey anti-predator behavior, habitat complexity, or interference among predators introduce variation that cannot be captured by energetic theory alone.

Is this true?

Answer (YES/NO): NO